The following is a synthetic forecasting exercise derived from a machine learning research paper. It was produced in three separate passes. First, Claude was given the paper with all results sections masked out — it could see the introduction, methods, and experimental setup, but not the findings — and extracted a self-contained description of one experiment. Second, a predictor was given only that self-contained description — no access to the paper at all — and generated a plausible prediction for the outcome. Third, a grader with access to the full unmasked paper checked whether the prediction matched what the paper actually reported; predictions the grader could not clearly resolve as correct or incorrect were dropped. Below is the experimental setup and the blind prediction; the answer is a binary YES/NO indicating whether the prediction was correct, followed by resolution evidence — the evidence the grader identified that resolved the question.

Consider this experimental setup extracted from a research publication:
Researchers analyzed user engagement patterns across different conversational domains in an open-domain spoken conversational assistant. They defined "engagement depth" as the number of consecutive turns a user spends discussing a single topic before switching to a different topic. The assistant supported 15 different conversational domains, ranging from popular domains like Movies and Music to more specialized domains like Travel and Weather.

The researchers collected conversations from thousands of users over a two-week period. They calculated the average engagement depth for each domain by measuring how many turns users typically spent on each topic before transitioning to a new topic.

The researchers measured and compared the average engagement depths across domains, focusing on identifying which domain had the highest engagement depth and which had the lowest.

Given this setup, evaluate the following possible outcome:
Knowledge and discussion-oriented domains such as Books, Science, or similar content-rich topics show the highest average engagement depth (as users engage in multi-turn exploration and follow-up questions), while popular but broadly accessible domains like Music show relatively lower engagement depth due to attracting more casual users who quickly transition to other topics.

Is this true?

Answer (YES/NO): NO